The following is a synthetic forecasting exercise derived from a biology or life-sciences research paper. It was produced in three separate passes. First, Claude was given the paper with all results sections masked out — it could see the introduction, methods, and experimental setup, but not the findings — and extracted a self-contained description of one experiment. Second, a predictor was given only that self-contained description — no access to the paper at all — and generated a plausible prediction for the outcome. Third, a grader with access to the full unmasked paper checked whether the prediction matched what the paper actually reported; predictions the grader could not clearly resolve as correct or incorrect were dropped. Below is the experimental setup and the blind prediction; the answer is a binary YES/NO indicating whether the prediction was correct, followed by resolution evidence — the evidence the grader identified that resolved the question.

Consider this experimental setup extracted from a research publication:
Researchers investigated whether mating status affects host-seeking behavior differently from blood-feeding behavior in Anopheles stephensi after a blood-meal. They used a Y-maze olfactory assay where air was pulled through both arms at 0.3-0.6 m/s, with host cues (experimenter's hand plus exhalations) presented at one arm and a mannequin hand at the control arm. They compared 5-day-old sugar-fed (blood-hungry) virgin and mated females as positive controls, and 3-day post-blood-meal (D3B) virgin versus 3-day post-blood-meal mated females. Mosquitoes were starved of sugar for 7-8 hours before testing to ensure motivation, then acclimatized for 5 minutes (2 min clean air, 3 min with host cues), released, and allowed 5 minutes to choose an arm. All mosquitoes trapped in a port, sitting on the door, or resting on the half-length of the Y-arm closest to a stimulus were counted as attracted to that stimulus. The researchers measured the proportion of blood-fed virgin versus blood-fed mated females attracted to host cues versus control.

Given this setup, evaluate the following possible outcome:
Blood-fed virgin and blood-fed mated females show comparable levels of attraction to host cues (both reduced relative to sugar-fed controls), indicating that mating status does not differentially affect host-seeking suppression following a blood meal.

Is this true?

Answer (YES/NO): NO